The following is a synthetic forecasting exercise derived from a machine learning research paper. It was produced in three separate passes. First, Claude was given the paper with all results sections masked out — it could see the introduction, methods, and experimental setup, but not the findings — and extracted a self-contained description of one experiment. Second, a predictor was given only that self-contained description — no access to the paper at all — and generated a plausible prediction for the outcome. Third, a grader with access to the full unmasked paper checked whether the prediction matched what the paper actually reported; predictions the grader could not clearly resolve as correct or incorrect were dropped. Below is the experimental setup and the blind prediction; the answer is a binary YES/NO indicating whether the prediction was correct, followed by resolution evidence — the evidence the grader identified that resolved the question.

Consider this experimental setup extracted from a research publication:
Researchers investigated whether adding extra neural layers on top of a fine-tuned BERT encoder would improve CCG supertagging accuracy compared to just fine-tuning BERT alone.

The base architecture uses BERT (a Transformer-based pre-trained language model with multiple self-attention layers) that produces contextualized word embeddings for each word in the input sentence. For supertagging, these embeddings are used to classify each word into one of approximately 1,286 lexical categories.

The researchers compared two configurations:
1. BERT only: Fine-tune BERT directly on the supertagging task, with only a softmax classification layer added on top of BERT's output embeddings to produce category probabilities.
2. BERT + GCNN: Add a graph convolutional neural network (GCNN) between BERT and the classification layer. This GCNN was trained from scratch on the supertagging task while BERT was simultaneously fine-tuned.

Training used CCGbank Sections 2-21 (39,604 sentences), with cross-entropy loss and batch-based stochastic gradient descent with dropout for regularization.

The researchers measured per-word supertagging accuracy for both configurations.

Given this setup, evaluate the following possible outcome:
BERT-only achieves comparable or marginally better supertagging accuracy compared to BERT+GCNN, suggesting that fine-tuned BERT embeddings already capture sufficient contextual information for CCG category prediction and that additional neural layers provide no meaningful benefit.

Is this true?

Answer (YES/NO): NO